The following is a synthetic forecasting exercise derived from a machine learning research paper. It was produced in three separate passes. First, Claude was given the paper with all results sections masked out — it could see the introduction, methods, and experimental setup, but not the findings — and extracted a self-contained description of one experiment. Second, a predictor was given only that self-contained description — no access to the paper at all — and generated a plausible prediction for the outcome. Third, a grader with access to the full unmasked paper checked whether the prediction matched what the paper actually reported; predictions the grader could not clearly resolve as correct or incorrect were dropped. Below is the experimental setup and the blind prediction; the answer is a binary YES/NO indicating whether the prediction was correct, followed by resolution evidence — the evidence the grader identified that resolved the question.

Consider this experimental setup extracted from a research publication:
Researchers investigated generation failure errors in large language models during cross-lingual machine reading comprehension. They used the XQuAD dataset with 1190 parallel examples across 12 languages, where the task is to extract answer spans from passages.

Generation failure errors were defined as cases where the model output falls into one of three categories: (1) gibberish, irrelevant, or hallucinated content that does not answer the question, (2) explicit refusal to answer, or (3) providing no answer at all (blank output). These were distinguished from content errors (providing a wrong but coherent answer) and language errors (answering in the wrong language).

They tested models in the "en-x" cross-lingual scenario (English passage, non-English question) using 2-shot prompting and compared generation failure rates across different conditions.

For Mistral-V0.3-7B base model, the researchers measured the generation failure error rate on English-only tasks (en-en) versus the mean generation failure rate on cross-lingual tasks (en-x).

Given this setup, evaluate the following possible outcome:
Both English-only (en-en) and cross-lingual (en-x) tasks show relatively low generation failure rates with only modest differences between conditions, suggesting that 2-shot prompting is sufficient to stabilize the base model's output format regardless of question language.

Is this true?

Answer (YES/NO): NO